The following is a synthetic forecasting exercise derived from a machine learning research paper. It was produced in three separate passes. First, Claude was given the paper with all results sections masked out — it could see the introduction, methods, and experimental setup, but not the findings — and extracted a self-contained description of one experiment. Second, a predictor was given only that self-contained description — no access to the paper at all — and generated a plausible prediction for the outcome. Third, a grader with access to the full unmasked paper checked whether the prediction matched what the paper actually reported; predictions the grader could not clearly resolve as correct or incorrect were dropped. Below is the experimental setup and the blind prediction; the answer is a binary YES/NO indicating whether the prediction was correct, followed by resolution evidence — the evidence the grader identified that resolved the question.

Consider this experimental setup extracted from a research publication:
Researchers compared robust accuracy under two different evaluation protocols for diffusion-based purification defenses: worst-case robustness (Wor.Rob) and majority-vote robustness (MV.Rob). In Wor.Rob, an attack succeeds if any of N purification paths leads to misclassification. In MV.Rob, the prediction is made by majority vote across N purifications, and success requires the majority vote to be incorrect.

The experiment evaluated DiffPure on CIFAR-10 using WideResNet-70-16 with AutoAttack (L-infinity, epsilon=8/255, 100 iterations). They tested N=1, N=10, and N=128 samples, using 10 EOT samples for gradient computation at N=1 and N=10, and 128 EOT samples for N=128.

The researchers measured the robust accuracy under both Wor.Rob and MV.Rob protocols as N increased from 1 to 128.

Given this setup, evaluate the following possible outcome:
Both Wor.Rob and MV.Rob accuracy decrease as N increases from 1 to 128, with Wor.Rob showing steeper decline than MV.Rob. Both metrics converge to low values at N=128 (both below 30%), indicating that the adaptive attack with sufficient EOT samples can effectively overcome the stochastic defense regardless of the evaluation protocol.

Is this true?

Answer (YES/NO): NO